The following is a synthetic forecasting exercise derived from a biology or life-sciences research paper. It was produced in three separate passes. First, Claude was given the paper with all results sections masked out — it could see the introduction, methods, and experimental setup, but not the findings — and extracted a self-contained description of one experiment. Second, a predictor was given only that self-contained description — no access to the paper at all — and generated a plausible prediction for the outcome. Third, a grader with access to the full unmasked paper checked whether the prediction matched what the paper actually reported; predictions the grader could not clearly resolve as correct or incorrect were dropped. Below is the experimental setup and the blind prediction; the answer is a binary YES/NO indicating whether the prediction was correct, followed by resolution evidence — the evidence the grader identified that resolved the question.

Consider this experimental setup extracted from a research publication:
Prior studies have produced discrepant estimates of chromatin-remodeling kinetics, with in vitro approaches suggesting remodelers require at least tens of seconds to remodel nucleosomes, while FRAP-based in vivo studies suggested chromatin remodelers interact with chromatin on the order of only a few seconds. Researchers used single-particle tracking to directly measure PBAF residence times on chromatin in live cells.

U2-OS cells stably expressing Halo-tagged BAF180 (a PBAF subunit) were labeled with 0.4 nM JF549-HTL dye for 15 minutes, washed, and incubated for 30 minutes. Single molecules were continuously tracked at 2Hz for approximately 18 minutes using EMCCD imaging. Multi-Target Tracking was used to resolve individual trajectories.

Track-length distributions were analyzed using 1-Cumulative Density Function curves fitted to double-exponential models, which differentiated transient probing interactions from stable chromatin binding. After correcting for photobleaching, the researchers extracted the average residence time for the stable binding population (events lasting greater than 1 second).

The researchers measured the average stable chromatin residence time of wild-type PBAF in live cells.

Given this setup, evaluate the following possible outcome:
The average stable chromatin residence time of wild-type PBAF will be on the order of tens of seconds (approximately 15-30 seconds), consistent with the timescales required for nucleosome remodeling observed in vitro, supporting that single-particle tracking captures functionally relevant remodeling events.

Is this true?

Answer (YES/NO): NO